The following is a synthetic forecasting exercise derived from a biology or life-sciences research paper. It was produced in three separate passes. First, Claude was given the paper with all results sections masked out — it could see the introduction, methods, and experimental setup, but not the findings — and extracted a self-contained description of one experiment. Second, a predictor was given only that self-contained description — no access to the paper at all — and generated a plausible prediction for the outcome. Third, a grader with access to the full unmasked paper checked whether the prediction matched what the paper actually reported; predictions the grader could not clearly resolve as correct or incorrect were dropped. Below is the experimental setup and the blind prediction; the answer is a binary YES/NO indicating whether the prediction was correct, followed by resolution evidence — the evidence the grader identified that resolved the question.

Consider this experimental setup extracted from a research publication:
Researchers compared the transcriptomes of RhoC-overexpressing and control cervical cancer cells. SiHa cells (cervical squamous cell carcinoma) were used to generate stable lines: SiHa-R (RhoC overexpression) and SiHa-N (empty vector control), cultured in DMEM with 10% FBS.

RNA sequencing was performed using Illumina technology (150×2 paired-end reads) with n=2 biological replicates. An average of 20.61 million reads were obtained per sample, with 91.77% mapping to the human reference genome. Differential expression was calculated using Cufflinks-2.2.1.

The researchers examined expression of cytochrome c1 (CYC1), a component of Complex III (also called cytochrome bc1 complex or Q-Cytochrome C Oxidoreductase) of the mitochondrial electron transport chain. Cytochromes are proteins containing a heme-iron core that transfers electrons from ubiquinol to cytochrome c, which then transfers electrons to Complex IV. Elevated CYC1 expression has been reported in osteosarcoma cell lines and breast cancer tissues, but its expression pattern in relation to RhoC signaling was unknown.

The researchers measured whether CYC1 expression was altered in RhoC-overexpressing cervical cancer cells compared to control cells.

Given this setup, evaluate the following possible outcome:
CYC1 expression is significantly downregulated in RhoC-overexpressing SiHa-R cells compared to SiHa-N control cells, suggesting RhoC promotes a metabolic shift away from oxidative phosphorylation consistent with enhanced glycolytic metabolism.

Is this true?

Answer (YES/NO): NO